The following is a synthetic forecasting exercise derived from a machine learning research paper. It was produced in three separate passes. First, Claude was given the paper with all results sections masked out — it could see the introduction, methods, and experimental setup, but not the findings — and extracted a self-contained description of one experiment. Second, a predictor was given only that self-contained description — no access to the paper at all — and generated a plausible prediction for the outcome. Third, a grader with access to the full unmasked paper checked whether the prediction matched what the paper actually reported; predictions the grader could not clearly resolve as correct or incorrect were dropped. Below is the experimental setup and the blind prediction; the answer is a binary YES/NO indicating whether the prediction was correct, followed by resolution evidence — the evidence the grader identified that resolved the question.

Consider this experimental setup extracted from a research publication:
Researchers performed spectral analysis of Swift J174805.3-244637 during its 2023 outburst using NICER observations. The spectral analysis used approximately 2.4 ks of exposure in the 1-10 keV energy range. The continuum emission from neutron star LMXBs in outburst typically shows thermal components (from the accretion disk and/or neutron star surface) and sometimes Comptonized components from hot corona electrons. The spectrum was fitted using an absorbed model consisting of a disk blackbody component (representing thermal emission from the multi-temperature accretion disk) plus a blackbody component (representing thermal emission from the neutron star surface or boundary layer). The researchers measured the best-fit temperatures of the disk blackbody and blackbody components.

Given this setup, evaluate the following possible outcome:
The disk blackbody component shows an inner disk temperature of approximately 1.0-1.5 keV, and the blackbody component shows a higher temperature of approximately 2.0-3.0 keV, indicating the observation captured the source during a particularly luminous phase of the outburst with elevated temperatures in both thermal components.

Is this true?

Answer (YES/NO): NO